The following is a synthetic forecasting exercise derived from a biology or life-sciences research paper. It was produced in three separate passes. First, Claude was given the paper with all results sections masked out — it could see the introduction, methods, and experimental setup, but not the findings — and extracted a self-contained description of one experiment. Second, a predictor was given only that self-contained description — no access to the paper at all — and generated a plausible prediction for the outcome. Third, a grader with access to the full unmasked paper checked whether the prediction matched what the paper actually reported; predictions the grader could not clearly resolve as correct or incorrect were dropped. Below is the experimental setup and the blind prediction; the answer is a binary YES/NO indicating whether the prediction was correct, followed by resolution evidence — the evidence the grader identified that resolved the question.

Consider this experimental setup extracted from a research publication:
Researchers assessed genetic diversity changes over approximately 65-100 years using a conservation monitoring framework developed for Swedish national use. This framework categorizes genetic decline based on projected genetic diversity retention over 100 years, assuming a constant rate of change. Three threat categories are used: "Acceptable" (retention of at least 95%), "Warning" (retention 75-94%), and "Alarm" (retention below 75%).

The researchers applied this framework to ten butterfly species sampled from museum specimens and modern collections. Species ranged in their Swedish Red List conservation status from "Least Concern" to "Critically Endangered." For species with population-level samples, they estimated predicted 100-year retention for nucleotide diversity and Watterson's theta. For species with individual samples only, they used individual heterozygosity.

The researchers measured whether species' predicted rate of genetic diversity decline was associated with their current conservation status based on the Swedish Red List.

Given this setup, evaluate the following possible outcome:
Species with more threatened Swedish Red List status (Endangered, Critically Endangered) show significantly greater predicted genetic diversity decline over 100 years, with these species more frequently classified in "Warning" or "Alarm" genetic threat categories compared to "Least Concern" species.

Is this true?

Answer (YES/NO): NO